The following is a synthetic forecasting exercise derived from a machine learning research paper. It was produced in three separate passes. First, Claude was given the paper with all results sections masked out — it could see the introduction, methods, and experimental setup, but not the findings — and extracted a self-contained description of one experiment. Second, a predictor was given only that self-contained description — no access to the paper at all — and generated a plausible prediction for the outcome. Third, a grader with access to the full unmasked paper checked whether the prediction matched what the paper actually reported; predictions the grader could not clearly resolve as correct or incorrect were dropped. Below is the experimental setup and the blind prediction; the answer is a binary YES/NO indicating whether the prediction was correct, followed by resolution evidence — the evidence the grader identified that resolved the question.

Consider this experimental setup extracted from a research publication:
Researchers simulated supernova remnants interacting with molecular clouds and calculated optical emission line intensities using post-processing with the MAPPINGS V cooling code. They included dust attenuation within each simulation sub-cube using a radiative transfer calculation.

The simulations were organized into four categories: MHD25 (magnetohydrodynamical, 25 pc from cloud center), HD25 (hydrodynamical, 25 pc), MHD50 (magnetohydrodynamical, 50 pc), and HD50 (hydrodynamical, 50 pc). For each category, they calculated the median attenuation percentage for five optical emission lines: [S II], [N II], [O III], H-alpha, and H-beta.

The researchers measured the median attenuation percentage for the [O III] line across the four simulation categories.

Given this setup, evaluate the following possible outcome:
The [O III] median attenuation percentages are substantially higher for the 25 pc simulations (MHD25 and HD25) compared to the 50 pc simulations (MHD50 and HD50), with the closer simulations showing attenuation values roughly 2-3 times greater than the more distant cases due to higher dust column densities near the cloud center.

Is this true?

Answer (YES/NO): NO